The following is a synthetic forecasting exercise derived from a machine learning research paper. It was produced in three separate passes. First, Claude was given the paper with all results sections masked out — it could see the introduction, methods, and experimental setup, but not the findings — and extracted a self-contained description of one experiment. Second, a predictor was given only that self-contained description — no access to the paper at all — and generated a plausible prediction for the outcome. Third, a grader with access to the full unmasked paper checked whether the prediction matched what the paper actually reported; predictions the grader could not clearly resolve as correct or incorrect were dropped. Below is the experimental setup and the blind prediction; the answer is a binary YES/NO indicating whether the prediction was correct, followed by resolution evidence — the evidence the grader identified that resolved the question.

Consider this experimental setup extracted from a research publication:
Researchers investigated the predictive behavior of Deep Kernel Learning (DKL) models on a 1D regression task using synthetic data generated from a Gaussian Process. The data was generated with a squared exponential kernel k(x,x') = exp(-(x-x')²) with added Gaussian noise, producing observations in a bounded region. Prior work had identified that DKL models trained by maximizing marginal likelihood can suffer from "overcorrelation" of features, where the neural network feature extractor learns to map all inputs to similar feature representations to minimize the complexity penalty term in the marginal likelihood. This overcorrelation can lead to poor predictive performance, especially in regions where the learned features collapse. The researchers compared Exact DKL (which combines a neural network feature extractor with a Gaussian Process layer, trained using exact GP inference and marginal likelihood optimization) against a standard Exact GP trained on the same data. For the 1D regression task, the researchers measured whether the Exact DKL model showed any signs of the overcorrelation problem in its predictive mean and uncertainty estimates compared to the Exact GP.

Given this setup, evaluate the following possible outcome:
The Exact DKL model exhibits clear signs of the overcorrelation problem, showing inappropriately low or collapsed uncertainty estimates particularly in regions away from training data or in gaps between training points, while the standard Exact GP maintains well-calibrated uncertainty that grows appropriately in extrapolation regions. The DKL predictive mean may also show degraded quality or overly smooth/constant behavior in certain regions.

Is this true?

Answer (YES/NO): YES